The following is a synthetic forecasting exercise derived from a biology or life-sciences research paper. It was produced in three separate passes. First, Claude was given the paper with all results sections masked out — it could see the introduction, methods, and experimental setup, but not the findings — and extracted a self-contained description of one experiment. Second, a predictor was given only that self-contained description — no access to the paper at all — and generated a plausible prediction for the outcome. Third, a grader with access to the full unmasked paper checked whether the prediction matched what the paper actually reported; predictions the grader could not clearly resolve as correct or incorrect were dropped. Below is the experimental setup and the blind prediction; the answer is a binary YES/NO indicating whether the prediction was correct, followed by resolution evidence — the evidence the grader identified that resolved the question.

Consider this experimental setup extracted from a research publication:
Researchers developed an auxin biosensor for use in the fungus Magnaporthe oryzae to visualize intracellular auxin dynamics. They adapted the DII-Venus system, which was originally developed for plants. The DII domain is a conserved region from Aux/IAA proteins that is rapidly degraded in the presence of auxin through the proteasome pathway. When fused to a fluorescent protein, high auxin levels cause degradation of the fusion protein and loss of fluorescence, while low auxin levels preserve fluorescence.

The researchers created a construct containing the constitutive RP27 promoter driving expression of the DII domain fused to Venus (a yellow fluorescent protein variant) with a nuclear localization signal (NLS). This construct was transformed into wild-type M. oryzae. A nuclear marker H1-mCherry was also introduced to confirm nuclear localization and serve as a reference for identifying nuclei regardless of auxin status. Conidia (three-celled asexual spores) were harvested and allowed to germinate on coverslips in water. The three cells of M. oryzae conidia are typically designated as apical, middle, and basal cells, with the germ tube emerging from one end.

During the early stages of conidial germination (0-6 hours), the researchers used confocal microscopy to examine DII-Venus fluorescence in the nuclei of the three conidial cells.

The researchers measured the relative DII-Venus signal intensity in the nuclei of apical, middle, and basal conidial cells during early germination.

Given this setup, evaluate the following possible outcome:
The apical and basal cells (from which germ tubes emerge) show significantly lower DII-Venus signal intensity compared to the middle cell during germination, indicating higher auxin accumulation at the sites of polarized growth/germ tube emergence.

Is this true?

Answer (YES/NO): NO